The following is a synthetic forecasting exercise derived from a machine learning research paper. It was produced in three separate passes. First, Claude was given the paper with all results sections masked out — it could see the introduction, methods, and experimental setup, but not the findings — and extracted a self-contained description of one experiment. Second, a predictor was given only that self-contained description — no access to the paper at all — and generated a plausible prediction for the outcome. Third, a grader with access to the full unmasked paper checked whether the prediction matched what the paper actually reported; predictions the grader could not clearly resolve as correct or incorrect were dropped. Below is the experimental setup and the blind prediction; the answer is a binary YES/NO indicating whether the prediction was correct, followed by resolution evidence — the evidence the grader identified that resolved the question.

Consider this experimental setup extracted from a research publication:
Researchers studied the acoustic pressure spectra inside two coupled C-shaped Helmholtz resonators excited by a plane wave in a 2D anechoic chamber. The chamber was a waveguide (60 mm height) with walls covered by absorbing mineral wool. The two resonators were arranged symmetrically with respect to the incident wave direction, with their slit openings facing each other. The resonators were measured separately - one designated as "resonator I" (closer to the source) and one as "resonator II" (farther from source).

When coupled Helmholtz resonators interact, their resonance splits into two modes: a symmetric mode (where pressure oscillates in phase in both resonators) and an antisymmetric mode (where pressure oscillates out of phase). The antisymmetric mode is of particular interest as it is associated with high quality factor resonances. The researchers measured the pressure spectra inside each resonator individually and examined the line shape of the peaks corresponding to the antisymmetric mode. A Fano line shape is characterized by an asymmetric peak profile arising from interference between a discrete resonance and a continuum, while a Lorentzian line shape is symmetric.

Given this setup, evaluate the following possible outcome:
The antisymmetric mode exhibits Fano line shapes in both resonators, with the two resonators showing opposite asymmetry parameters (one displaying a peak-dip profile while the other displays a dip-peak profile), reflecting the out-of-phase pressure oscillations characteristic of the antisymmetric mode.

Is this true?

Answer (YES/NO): NO